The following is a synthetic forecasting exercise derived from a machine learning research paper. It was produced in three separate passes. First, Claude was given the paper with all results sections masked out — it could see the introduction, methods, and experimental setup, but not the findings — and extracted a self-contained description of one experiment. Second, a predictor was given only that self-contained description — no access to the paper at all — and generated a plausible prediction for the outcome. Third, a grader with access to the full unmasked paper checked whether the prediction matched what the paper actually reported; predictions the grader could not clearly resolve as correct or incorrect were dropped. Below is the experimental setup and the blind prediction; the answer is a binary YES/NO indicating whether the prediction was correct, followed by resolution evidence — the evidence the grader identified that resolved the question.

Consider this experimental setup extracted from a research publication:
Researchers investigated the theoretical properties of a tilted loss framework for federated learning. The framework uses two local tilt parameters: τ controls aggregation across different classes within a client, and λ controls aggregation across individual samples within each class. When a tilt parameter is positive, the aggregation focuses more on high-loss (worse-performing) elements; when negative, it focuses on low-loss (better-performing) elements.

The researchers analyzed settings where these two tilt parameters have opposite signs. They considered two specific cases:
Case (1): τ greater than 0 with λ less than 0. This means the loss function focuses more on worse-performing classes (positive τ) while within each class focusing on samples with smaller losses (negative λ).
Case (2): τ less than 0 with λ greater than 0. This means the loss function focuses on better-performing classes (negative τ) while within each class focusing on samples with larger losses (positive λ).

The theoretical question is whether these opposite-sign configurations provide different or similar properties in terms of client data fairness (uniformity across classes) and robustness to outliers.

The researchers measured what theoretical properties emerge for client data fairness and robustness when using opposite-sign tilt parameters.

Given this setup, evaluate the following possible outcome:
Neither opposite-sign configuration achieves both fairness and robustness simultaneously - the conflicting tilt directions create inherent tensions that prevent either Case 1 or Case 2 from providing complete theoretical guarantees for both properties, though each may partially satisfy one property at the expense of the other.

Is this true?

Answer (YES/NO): NO